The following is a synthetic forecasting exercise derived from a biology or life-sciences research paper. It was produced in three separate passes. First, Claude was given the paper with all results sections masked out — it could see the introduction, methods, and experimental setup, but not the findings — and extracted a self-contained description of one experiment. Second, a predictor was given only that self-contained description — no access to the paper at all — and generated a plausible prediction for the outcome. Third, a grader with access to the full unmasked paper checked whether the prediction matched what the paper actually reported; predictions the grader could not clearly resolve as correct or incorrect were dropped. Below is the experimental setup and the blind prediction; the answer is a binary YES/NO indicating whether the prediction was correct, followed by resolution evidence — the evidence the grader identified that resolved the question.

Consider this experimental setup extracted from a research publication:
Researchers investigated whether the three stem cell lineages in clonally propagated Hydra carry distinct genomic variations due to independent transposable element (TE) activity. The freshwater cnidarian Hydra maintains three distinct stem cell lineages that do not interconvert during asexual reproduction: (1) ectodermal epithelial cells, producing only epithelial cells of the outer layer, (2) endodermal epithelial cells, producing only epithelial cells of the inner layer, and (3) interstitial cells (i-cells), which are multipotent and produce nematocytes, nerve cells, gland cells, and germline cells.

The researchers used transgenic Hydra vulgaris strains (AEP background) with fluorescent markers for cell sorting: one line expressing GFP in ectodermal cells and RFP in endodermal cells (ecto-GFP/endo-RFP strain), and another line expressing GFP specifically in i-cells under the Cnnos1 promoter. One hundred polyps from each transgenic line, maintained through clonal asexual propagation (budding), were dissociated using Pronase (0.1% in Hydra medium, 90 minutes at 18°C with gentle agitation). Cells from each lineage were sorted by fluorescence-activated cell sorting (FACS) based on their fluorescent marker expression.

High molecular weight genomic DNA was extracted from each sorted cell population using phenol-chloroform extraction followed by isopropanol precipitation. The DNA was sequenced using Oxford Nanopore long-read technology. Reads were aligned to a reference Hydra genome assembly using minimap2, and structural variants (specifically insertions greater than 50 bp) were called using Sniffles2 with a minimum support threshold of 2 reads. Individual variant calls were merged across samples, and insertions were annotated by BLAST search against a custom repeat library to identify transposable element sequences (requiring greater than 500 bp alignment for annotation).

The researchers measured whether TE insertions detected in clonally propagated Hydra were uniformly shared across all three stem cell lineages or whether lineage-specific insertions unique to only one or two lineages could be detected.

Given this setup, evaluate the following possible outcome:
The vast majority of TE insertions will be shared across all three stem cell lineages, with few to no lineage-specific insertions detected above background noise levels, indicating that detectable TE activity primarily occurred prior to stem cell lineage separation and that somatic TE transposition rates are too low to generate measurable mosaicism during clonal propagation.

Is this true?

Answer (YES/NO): NO